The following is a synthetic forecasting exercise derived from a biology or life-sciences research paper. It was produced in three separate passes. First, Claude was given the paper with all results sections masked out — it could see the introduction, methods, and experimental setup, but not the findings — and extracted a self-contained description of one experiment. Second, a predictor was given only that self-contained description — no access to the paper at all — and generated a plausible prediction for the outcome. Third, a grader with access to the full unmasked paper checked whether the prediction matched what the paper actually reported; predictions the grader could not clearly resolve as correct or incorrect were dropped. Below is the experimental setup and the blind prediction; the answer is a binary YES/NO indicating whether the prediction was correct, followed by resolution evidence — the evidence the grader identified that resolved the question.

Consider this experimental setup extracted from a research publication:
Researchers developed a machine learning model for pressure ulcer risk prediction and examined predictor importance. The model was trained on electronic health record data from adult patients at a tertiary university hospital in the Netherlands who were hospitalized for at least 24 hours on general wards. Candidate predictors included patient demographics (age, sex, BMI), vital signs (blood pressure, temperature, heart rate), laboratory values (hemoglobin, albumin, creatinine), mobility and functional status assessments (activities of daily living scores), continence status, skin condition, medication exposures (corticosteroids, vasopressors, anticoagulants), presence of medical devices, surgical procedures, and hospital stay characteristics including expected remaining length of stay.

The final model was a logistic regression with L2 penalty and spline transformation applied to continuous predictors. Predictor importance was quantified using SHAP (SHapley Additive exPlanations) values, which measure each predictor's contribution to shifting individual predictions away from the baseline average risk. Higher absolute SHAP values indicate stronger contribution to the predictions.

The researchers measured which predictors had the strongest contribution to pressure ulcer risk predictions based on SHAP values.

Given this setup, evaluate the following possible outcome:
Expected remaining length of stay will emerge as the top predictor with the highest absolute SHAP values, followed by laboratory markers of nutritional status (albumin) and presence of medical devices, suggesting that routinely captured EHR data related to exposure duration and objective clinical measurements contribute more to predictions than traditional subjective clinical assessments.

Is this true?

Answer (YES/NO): NO